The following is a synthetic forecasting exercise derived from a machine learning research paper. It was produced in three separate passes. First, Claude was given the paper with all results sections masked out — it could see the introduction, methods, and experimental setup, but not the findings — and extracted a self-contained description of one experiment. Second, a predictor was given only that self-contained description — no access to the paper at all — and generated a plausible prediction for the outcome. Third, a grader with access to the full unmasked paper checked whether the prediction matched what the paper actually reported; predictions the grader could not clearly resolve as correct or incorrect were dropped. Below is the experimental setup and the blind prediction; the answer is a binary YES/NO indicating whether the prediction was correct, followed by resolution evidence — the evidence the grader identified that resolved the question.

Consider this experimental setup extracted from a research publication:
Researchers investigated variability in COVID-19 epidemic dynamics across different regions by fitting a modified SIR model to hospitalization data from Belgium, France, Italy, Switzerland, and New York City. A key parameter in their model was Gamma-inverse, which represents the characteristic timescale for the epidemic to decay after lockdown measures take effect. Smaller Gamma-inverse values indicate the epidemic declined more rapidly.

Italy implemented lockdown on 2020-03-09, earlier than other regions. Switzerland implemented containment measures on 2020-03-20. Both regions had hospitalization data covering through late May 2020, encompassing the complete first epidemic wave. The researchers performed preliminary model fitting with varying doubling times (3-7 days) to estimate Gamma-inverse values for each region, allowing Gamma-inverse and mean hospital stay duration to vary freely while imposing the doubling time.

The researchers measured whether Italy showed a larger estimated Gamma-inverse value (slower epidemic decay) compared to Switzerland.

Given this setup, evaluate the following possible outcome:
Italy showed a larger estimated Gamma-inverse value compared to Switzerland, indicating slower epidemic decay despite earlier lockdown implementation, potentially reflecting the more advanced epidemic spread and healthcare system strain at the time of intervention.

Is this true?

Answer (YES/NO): YES